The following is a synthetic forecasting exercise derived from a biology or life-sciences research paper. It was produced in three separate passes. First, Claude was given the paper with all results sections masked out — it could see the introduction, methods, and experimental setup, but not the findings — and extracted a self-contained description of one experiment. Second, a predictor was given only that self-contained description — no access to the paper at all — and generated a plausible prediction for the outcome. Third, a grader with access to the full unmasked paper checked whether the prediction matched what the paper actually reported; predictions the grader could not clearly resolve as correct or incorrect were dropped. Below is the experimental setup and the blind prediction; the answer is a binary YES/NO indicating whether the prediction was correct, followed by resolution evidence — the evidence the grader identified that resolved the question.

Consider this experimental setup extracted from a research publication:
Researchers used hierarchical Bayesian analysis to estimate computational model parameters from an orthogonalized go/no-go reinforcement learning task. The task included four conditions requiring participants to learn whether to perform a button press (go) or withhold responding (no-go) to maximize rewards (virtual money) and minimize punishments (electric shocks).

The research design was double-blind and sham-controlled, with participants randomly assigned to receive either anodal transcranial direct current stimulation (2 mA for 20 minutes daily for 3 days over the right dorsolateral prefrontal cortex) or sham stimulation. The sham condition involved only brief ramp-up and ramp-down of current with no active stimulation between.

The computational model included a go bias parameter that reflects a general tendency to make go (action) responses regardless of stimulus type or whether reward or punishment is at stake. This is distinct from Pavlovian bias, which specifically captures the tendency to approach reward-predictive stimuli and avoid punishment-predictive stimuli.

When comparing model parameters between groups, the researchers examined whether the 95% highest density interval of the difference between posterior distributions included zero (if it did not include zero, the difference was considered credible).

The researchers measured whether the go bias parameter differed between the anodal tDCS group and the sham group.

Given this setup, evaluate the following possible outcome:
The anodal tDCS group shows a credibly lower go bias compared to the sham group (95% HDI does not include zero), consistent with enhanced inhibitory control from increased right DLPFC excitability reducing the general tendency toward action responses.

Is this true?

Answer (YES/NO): YES